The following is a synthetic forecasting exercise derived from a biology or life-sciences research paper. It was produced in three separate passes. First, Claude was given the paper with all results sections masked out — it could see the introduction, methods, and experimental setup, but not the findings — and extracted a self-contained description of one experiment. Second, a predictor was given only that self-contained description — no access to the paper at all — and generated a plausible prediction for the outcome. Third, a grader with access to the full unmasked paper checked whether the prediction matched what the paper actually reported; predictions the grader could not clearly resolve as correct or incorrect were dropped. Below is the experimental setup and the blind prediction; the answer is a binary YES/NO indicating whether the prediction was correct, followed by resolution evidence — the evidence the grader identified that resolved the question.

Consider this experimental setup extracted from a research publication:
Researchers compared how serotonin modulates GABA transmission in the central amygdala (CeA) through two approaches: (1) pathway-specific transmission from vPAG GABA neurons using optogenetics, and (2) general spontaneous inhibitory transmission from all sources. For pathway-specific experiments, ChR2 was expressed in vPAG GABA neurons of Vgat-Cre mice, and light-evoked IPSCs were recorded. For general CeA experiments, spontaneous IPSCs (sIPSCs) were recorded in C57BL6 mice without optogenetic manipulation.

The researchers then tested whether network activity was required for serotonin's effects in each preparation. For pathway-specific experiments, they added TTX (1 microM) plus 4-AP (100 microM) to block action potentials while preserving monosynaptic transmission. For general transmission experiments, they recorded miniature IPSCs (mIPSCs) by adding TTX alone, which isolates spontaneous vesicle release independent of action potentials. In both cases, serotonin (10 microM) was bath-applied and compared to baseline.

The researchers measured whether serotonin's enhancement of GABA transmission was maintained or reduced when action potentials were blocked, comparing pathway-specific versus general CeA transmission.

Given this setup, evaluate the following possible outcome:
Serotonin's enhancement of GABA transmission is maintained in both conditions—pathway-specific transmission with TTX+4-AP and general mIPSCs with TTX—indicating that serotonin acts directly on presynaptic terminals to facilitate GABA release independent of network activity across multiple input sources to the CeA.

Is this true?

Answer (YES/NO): NO